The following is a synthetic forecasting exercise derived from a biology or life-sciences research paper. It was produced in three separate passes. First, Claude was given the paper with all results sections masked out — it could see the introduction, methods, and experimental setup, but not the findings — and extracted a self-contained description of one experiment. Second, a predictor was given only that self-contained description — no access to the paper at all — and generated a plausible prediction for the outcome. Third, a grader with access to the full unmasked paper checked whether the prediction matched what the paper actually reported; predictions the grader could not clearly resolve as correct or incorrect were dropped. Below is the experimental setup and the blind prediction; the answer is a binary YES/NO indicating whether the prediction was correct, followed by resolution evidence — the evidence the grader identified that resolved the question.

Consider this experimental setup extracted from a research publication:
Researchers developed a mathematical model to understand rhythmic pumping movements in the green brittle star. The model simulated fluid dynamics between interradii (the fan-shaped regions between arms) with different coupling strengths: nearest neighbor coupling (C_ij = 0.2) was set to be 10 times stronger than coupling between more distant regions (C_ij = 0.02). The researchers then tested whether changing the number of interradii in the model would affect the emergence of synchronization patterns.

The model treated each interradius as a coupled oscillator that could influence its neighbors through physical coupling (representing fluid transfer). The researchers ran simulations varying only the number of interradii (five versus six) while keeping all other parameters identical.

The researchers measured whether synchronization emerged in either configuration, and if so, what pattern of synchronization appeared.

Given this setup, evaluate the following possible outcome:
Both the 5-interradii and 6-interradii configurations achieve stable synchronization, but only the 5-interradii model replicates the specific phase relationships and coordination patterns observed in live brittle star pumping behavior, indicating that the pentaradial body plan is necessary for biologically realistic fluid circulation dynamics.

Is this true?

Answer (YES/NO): NO